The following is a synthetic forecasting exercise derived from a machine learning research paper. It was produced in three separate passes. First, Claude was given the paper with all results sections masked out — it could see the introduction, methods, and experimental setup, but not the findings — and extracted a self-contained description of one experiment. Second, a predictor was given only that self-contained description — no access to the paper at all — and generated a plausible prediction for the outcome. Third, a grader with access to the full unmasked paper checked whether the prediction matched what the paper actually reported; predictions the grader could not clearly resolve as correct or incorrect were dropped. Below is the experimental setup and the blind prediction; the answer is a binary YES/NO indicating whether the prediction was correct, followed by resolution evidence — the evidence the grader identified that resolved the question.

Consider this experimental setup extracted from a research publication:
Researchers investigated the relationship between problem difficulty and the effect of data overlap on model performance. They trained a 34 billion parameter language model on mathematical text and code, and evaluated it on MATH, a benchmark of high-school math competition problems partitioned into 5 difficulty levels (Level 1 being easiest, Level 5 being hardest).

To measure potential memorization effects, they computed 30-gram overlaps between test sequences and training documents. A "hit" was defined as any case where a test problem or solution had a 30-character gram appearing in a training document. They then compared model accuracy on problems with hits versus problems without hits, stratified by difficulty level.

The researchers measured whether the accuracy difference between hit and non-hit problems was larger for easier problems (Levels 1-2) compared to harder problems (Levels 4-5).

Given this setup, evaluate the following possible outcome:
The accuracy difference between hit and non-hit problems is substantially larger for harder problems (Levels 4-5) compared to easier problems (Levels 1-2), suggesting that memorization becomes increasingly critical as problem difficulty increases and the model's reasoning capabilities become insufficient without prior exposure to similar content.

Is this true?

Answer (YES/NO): NO